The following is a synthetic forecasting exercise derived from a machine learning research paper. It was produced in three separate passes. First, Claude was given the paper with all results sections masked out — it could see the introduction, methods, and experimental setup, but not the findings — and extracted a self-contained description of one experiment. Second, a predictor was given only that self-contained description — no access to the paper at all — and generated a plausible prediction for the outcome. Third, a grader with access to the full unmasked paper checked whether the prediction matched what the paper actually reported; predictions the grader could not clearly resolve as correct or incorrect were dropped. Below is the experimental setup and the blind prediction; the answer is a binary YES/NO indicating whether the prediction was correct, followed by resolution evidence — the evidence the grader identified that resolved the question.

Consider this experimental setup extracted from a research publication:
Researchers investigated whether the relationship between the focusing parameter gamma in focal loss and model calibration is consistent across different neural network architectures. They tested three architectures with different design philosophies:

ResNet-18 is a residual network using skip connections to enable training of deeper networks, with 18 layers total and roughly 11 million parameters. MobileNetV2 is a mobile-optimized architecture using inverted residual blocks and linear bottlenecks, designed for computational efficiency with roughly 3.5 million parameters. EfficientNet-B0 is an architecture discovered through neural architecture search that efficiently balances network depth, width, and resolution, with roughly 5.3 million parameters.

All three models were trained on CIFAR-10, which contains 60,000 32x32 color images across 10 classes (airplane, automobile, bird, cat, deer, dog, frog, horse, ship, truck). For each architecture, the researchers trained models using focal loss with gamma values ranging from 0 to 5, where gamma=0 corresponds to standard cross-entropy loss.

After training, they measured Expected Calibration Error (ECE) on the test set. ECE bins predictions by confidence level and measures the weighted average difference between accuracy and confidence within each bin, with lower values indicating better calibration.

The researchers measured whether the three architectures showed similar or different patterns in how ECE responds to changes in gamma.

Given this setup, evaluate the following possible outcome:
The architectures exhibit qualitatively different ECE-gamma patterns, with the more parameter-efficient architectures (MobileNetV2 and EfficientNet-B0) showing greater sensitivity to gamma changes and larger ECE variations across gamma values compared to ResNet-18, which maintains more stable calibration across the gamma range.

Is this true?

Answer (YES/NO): NO